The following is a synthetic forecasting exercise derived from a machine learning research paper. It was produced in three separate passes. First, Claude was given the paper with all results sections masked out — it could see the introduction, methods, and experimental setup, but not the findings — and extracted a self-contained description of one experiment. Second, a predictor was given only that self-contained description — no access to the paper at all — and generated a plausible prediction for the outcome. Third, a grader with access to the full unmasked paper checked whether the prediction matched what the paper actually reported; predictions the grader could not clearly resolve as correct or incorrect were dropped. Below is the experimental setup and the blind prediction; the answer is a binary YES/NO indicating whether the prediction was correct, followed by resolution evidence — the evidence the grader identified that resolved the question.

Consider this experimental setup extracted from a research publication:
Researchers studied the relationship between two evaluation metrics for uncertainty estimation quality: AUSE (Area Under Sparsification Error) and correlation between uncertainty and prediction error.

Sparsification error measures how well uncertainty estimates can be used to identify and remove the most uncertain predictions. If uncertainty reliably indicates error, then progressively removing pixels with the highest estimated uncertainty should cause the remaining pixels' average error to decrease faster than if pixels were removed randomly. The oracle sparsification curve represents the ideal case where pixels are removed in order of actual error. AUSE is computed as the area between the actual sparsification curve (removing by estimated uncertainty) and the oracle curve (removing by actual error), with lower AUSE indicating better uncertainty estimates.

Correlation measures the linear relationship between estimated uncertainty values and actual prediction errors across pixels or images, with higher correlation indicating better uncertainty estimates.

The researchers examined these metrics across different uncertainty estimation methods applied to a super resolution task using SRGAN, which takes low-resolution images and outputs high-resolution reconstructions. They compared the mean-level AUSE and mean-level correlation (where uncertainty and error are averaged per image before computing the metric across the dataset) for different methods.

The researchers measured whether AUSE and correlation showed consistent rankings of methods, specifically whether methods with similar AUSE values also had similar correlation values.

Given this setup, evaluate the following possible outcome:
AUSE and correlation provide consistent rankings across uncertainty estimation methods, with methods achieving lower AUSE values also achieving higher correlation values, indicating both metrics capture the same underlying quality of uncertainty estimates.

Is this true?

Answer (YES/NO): YES